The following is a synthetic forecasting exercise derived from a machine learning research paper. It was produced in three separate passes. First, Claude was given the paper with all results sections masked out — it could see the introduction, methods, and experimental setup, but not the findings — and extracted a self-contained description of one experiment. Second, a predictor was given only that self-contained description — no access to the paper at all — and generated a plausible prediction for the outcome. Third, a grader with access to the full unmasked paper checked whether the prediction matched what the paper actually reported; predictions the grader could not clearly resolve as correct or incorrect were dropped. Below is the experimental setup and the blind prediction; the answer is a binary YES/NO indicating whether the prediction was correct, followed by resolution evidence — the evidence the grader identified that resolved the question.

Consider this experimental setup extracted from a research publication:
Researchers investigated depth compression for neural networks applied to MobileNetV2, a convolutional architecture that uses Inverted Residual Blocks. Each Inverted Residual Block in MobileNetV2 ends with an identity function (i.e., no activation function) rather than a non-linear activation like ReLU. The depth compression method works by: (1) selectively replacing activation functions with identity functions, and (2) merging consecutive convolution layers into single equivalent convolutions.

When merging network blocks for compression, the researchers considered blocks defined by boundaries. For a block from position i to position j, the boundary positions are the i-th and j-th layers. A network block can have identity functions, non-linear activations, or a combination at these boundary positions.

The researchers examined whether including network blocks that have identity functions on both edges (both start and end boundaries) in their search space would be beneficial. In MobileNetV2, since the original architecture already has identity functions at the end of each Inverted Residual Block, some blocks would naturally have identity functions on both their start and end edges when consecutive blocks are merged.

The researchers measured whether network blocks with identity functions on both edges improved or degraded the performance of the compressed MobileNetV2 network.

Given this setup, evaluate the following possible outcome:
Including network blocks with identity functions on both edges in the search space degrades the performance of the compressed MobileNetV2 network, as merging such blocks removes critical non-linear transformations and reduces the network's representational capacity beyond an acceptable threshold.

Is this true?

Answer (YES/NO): YES